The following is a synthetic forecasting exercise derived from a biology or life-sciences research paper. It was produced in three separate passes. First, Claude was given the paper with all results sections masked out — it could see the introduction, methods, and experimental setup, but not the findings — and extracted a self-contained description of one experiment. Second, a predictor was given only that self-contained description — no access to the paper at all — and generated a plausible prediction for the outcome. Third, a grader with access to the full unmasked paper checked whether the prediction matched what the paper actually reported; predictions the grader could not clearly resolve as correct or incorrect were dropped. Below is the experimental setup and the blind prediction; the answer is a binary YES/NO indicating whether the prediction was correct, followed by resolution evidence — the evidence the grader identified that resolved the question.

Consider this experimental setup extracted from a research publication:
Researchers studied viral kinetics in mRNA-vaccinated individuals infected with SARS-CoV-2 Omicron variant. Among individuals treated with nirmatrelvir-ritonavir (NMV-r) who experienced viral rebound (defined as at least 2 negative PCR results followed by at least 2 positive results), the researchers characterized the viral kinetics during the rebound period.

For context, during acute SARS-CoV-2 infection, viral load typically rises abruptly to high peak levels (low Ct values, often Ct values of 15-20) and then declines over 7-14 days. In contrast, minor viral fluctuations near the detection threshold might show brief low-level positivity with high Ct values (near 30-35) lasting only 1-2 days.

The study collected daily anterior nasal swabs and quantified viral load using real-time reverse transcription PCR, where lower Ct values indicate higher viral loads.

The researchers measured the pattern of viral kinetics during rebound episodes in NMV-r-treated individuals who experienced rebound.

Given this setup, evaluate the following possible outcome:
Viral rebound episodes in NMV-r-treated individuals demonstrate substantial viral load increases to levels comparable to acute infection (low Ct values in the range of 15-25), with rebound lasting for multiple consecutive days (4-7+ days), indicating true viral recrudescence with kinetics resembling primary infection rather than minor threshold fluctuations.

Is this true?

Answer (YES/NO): YES